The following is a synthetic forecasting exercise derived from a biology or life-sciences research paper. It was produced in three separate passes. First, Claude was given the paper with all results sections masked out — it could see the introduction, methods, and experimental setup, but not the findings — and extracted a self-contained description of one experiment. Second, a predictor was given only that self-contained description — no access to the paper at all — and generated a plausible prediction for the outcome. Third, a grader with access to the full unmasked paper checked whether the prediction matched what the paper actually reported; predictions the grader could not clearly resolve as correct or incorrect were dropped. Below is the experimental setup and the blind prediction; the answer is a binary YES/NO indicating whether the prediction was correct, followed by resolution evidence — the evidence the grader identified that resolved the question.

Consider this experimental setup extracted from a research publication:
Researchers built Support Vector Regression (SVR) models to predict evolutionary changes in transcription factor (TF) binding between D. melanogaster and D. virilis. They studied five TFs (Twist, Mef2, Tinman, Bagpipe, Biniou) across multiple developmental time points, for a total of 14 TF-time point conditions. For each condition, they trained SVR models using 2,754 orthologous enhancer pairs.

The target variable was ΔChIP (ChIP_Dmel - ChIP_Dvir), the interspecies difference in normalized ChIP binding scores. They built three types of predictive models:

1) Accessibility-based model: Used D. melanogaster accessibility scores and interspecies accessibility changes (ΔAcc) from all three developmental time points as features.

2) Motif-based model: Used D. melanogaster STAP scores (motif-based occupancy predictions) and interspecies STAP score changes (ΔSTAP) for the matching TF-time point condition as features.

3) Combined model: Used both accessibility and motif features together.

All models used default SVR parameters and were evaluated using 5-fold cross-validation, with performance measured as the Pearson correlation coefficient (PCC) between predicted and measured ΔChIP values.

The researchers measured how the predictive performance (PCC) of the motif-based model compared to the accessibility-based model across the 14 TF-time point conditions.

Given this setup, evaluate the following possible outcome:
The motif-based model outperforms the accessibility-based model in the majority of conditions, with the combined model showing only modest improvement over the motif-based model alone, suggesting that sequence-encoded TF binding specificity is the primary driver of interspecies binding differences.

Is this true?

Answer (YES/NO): NO